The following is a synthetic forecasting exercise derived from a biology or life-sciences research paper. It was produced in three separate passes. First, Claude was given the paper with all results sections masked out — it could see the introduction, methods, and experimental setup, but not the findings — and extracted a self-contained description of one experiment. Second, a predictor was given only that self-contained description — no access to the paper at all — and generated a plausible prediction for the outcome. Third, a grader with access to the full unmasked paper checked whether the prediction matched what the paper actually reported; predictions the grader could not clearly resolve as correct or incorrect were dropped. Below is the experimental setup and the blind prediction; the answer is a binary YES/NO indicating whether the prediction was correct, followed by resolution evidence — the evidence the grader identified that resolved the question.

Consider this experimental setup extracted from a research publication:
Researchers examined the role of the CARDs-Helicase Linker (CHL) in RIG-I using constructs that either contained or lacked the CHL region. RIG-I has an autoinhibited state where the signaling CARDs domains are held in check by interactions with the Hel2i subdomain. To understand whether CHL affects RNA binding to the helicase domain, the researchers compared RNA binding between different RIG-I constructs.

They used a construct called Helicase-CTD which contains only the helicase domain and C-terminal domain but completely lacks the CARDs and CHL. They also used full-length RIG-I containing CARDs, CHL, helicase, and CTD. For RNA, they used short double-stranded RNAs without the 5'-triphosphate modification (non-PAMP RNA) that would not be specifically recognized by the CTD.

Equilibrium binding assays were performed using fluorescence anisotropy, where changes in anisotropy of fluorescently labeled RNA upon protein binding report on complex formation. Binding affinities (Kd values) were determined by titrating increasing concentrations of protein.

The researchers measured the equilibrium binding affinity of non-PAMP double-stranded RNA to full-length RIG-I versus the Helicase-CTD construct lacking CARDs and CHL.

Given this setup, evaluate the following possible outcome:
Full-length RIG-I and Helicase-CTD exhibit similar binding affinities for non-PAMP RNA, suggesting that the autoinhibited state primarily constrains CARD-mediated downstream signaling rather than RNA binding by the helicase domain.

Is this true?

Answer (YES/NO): NO